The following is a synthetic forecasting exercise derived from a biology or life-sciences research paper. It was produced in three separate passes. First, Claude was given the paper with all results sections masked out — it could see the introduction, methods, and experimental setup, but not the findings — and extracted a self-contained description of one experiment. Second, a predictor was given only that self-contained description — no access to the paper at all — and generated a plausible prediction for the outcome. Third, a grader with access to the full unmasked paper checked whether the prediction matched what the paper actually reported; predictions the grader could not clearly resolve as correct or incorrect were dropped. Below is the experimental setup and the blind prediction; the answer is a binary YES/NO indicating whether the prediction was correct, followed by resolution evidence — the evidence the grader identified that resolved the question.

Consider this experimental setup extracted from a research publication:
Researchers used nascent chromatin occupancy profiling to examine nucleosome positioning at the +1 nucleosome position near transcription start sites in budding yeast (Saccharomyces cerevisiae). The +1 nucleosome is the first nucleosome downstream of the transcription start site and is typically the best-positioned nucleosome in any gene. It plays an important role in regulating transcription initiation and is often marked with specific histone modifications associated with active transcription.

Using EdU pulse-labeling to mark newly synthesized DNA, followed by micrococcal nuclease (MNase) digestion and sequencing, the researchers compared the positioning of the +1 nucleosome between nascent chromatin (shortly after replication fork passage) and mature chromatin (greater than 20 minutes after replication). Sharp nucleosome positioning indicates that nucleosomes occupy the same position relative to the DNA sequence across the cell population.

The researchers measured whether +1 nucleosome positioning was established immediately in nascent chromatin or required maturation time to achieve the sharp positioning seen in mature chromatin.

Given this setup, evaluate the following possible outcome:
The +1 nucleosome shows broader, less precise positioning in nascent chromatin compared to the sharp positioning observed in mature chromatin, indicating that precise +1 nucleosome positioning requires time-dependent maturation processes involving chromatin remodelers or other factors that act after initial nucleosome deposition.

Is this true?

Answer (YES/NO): NO